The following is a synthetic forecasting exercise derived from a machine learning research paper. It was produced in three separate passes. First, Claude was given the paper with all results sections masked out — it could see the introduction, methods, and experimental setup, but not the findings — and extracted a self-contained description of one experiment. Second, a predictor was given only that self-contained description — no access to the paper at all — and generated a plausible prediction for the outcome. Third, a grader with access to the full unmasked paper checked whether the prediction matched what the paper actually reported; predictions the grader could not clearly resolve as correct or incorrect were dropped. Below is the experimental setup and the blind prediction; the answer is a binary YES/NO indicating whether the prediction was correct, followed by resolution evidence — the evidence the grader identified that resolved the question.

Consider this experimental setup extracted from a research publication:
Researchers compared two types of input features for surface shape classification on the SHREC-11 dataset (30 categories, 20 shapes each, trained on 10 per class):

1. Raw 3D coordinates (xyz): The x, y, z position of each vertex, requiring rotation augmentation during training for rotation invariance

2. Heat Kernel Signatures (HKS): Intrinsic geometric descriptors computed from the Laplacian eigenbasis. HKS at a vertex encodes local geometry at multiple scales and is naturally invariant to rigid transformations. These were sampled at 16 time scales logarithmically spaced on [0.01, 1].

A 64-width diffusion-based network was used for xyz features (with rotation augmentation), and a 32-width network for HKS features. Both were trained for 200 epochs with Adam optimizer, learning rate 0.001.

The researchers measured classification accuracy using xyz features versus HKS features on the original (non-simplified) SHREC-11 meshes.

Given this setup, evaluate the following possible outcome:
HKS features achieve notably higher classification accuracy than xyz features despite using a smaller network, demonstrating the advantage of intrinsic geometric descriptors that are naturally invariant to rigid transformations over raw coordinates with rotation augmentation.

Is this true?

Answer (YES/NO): NO